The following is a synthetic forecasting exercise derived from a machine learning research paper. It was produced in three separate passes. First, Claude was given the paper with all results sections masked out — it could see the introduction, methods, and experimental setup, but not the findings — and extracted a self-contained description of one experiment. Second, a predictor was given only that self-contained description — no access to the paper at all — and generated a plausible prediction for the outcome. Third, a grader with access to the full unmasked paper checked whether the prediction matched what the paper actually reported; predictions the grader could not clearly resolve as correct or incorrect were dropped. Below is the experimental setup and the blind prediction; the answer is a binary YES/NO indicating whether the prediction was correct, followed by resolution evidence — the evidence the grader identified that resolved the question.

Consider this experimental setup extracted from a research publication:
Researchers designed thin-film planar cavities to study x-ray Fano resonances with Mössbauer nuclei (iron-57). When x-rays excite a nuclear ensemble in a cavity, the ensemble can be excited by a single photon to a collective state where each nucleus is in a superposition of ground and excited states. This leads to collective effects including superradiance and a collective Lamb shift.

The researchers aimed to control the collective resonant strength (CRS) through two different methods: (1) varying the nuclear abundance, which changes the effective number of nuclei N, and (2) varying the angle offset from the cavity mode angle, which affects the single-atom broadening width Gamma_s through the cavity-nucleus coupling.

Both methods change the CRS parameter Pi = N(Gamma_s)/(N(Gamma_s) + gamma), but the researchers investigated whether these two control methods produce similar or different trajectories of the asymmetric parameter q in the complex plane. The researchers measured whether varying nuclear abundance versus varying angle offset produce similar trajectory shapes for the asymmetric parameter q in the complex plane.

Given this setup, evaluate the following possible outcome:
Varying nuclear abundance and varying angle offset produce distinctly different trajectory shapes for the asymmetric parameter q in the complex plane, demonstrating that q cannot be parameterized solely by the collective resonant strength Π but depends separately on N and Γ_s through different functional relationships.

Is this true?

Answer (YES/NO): YES